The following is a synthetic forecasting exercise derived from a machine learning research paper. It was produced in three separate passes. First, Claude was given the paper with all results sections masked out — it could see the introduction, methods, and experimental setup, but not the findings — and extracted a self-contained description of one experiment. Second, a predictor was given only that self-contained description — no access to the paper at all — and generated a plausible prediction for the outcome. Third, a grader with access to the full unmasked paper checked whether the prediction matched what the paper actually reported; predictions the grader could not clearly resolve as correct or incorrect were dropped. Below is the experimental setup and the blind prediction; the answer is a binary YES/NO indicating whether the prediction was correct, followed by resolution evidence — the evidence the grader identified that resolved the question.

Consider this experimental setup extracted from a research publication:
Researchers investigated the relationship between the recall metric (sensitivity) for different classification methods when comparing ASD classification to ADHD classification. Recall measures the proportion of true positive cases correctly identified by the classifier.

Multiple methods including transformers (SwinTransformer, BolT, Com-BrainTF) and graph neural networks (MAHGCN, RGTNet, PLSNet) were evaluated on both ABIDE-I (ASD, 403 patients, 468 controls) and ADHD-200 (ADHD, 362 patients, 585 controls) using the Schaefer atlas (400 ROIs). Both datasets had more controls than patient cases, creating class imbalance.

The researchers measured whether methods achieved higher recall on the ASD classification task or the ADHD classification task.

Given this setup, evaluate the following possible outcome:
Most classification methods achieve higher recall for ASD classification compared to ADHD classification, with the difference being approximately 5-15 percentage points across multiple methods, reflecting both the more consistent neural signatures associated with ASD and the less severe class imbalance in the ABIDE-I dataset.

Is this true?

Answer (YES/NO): NO